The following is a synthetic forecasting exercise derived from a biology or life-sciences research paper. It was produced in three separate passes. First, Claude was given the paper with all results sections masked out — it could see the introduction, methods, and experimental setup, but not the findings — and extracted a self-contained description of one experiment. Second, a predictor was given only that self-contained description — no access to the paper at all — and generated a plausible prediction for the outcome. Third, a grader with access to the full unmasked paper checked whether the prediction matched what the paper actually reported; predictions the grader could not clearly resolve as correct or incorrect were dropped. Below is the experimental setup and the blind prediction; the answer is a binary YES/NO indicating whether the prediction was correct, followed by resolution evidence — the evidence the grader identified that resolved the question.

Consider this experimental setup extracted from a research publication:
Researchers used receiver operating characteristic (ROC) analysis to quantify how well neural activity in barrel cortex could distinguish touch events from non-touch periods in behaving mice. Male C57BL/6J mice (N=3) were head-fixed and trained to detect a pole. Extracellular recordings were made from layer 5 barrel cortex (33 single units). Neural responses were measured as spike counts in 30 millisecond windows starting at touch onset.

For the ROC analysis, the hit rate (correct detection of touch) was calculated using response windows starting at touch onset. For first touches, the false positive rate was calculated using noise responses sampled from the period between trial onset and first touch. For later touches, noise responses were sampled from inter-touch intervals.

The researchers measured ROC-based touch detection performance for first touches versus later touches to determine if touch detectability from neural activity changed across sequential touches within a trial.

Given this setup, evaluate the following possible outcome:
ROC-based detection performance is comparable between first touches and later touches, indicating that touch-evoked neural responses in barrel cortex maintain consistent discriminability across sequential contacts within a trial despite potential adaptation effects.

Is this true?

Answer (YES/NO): NO